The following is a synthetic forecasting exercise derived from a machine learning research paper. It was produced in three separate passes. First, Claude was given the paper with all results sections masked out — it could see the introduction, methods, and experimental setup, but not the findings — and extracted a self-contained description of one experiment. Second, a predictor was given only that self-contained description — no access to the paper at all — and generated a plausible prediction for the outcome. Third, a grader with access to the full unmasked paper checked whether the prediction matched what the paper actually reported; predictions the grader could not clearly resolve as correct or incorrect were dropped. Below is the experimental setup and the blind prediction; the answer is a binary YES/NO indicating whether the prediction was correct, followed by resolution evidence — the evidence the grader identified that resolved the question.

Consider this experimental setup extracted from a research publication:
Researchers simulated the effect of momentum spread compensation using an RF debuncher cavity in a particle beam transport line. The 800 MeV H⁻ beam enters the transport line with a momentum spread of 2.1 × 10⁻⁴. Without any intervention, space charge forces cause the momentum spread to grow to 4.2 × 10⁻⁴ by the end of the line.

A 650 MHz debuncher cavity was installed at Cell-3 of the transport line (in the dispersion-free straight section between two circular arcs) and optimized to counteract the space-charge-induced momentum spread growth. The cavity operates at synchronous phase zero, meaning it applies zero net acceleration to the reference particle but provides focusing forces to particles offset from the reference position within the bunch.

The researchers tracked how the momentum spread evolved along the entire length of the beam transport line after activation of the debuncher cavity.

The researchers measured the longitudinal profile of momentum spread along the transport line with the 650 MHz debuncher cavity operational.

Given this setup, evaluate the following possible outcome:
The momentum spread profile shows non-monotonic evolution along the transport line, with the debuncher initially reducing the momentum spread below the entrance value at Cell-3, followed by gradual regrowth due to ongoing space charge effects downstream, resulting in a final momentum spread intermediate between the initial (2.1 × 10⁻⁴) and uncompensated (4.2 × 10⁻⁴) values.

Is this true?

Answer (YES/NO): NO